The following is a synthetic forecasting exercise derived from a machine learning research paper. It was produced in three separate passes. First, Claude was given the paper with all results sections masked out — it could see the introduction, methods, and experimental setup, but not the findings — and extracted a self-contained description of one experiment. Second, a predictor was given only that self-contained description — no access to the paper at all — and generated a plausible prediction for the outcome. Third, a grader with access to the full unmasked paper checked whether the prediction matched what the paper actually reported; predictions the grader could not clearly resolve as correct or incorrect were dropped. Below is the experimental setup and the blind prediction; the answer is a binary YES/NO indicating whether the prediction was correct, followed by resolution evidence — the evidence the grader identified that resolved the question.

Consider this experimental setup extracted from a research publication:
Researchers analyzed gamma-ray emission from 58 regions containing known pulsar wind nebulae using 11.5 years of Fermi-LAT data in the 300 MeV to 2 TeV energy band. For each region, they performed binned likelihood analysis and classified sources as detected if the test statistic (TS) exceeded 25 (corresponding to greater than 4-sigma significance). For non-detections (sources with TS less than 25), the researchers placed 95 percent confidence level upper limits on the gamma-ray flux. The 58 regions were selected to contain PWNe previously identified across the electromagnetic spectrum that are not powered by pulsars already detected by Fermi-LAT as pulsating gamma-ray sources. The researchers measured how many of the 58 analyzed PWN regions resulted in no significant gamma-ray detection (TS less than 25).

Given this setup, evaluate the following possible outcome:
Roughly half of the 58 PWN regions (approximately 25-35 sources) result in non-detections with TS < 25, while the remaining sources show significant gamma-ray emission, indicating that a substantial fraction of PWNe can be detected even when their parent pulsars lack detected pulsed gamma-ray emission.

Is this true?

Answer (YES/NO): NO